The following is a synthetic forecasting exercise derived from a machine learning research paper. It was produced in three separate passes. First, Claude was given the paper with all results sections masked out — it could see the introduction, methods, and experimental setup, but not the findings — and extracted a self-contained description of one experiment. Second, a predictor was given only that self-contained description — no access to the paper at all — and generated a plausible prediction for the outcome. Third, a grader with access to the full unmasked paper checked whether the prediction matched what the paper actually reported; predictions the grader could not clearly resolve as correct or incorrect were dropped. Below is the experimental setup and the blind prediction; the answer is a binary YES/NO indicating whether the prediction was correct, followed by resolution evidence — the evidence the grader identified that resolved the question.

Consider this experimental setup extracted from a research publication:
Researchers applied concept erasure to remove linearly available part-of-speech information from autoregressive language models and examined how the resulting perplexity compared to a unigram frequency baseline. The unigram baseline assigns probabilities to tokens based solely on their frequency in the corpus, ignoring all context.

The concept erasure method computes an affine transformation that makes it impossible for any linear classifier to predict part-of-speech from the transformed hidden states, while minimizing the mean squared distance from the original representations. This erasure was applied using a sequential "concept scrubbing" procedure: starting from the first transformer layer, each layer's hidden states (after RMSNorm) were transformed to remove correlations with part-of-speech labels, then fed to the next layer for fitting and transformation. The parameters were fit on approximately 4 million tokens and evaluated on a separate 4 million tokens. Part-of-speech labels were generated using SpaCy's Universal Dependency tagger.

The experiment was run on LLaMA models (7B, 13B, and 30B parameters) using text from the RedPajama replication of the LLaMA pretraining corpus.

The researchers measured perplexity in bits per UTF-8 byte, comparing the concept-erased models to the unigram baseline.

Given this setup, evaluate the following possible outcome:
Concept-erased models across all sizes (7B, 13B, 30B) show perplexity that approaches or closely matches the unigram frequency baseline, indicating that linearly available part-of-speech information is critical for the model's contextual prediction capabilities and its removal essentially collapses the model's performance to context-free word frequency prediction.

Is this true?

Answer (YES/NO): NO